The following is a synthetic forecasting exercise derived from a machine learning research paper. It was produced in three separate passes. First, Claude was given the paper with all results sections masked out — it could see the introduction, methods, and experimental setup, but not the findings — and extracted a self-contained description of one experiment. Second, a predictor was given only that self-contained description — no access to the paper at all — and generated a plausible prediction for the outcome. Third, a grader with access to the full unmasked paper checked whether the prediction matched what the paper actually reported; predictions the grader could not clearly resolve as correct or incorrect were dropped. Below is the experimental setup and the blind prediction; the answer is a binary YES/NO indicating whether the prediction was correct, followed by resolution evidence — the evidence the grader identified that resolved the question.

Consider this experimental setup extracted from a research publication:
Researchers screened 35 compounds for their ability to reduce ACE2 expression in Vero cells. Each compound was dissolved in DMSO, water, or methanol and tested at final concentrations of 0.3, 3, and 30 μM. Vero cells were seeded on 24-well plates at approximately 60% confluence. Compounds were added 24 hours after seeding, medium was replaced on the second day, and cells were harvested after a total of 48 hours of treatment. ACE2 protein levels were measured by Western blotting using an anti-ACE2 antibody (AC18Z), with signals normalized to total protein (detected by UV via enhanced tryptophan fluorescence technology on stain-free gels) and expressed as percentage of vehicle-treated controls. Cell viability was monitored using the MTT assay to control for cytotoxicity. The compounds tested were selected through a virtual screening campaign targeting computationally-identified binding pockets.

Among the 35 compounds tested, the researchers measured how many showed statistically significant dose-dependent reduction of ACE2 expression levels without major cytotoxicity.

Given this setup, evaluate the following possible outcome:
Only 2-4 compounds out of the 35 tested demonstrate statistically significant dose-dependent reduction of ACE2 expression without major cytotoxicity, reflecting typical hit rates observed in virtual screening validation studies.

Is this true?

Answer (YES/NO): YES